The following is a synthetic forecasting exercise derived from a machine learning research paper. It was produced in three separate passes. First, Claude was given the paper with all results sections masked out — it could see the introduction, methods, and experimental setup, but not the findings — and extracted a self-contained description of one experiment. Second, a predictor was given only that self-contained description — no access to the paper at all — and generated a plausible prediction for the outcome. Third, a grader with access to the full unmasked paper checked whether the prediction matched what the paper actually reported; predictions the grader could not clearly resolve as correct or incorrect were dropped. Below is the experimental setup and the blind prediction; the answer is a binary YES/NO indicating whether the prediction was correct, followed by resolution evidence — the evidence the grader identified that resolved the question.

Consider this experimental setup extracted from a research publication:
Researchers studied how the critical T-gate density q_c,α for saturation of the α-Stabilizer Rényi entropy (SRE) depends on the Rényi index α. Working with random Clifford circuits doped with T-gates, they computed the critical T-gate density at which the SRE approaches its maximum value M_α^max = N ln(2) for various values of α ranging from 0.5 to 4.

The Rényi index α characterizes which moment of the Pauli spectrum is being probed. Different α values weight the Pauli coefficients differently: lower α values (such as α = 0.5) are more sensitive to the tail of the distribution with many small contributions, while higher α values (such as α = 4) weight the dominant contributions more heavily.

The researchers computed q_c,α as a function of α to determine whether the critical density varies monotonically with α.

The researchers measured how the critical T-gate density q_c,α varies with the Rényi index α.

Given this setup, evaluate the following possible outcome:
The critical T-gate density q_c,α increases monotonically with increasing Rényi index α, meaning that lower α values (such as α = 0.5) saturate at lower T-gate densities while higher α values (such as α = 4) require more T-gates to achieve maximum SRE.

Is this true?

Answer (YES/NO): NO